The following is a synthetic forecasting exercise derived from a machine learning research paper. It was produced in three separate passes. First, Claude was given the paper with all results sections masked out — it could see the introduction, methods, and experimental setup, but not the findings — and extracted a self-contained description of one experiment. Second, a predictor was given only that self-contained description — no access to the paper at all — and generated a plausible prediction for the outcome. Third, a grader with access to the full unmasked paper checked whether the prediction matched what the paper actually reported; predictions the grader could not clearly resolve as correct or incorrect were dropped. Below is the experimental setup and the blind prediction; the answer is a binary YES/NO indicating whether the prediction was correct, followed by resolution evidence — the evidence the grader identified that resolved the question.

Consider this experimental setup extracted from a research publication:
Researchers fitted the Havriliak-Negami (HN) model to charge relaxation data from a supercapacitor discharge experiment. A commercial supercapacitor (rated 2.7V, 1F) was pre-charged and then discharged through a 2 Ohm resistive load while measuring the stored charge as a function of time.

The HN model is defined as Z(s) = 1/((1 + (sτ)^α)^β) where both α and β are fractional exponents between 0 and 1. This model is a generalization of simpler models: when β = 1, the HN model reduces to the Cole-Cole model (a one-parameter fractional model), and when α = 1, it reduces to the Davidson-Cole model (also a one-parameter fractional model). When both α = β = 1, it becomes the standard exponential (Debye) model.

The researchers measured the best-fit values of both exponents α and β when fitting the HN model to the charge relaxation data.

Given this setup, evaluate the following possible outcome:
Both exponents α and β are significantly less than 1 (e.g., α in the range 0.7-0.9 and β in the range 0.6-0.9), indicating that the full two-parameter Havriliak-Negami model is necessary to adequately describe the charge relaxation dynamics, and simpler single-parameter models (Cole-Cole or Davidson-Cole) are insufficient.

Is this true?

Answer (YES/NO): NO